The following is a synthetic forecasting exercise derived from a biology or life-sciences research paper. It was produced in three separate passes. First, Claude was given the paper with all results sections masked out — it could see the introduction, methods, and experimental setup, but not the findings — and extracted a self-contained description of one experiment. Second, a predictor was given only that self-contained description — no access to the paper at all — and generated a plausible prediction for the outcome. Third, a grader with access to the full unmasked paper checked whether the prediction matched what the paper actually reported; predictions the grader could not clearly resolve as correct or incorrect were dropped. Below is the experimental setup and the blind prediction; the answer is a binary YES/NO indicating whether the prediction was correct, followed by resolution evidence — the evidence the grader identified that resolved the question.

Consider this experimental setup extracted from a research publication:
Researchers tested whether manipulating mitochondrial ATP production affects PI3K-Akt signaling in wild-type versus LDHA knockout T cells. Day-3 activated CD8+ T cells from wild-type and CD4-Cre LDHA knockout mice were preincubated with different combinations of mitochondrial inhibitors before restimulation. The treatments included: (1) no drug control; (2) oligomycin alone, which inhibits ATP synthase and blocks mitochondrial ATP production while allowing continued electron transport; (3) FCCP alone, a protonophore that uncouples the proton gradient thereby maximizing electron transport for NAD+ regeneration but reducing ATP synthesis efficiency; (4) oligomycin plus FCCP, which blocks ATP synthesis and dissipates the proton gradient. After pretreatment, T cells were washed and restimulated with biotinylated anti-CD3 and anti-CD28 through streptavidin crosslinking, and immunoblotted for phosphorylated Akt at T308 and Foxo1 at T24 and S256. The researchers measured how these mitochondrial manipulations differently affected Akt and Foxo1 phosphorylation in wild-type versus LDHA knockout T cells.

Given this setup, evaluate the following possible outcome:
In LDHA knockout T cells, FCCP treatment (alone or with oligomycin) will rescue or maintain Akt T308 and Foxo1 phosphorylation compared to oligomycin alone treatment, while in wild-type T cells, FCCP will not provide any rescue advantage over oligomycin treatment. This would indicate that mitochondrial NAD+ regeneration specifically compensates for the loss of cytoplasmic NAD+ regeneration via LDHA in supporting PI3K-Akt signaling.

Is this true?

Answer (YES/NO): NO